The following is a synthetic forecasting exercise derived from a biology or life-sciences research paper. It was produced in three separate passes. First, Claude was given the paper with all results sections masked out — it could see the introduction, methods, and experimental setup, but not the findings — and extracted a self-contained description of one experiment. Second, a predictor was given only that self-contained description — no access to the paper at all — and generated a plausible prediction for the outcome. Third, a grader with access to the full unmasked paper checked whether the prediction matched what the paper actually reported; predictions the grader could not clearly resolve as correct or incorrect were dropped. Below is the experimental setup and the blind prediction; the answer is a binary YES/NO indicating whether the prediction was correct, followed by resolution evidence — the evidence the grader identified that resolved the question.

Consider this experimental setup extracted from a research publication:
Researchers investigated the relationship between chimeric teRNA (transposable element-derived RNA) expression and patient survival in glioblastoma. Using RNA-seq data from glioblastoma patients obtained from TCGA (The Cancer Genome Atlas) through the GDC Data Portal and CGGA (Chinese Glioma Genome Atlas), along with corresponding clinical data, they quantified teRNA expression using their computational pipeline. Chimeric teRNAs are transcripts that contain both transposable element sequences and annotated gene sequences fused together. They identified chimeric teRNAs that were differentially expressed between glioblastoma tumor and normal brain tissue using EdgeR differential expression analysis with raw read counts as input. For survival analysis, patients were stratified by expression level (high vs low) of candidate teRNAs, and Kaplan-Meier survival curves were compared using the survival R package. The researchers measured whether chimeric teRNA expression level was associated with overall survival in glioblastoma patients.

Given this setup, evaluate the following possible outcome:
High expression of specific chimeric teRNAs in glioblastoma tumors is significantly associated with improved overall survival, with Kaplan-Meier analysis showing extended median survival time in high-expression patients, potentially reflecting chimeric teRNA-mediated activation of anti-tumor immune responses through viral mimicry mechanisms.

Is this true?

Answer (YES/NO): NO